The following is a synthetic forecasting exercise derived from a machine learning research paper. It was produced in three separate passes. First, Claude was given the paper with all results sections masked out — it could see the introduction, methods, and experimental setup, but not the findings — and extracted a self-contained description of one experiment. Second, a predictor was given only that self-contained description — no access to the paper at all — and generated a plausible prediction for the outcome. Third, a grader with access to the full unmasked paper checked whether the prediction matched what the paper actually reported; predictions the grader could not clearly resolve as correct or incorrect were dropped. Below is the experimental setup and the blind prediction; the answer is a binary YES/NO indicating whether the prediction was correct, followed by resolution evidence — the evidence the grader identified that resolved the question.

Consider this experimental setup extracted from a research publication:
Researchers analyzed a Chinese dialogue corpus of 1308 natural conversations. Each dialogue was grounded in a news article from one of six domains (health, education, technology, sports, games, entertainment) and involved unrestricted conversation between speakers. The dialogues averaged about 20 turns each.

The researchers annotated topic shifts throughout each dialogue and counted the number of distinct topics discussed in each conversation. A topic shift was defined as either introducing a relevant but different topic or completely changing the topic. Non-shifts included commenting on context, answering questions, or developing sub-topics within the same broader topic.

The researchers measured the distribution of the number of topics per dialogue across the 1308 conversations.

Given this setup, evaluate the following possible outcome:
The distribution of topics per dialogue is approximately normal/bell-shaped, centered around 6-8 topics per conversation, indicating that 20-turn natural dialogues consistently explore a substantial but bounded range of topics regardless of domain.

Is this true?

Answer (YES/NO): NO